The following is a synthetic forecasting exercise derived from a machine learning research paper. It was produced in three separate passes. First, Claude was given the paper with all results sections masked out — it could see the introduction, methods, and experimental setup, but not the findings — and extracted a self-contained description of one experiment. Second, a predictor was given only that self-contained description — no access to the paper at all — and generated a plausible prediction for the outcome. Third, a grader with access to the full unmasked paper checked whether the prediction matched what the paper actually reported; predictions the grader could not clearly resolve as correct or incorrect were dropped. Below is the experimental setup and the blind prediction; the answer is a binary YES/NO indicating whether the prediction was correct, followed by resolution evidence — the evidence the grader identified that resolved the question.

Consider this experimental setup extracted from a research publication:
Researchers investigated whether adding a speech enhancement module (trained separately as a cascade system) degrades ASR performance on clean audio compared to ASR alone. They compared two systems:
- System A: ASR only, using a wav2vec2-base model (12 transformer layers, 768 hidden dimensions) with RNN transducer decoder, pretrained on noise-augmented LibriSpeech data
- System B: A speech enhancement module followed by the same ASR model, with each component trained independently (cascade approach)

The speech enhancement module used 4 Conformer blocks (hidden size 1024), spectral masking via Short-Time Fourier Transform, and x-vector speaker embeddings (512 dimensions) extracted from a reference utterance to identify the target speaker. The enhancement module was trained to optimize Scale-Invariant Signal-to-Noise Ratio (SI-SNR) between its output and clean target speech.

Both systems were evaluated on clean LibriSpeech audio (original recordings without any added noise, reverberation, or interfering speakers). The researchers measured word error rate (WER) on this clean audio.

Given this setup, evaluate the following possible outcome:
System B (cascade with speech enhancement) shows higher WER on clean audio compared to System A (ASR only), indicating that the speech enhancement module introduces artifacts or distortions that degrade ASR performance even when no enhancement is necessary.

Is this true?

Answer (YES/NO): YES